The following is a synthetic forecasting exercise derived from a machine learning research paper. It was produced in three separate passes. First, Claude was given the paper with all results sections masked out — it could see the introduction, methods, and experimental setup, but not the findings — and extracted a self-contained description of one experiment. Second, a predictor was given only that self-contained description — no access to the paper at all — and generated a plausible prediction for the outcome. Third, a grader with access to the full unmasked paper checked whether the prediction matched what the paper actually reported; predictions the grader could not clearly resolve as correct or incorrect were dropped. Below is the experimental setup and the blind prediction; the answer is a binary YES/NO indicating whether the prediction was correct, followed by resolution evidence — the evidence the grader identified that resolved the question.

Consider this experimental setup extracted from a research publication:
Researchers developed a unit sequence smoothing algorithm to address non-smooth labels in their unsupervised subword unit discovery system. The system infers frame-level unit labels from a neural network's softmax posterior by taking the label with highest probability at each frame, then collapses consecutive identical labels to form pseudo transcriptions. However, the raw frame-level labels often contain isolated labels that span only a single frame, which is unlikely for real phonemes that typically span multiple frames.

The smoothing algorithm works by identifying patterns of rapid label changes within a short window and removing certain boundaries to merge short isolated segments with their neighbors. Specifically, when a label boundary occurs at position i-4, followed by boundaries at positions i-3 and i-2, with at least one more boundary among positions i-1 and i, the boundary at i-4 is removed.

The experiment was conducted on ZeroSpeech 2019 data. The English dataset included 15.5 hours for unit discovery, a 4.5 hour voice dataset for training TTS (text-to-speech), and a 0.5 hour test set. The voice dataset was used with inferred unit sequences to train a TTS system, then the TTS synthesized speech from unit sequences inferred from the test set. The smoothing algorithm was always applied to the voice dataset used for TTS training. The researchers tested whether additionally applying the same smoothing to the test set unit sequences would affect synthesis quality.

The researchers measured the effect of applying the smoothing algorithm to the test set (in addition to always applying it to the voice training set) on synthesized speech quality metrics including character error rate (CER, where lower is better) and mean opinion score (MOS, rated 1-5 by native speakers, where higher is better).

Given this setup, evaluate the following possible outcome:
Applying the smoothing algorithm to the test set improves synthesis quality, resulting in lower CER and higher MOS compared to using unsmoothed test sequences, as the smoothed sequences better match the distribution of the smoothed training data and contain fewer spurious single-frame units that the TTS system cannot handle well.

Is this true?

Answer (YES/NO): YES